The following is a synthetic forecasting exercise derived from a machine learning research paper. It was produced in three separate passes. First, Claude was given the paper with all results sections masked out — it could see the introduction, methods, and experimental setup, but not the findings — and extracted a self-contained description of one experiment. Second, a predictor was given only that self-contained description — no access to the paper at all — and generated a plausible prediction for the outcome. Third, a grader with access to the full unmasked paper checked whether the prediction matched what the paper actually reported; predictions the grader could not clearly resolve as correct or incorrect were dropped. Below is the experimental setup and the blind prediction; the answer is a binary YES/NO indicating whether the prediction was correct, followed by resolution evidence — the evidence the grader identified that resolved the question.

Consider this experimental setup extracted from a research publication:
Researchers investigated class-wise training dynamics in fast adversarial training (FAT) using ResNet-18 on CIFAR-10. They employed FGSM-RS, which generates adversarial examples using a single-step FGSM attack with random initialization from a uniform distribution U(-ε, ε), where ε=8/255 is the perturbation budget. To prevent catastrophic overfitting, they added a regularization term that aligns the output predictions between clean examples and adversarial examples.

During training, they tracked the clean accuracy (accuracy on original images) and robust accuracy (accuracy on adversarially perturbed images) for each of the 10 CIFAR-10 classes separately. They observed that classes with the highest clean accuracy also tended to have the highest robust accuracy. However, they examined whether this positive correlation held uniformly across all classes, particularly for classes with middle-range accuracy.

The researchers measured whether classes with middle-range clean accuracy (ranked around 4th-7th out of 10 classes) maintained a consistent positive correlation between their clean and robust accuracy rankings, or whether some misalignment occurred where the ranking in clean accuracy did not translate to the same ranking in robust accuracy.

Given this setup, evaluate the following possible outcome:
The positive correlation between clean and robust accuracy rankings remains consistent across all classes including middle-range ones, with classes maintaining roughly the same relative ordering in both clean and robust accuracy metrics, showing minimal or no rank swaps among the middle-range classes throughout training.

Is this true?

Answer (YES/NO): NO